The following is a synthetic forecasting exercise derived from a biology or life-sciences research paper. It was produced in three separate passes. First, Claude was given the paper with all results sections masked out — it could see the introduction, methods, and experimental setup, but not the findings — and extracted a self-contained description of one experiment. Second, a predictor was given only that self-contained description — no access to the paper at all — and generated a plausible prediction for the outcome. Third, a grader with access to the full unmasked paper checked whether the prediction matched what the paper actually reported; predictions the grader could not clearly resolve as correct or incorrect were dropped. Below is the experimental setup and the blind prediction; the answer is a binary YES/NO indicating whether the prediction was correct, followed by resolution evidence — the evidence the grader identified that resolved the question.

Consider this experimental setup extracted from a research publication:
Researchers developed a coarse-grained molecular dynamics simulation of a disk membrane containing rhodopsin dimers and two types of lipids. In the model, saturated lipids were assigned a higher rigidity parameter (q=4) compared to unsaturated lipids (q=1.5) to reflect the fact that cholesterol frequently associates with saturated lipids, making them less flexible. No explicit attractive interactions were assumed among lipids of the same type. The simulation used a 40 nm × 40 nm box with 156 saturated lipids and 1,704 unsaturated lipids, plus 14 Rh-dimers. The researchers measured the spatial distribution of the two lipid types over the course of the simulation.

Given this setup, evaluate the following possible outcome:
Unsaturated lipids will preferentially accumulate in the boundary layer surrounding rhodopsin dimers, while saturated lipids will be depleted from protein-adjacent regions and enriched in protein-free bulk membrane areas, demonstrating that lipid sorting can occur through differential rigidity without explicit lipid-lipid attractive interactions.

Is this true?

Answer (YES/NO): NO